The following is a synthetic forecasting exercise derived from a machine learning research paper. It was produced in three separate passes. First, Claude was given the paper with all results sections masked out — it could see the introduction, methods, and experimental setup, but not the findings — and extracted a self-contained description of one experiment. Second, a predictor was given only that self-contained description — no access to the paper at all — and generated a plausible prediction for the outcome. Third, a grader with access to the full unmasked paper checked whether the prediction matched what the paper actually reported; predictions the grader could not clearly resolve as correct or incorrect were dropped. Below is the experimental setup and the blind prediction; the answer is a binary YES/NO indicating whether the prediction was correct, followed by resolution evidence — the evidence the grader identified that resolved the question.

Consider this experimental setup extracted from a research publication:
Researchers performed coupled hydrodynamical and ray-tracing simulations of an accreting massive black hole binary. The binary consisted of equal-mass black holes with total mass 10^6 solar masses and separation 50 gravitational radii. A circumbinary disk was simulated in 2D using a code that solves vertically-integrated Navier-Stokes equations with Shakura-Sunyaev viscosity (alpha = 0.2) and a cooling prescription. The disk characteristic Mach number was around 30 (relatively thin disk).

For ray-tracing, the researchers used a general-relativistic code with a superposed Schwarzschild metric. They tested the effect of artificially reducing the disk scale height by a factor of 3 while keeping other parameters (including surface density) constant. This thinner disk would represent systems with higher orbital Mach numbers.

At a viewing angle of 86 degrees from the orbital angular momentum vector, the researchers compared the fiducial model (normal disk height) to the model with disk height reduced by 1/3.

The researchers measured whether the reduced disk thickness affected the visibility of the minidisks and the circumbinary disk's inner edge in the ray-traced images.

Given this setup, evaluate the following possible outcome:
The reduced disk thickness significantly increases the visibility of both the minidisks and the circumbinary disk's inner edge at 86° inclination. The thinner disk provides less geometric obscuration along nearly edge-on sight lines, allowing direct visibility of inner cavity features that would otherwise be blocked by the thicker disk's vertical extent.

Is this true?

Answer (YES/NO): YES